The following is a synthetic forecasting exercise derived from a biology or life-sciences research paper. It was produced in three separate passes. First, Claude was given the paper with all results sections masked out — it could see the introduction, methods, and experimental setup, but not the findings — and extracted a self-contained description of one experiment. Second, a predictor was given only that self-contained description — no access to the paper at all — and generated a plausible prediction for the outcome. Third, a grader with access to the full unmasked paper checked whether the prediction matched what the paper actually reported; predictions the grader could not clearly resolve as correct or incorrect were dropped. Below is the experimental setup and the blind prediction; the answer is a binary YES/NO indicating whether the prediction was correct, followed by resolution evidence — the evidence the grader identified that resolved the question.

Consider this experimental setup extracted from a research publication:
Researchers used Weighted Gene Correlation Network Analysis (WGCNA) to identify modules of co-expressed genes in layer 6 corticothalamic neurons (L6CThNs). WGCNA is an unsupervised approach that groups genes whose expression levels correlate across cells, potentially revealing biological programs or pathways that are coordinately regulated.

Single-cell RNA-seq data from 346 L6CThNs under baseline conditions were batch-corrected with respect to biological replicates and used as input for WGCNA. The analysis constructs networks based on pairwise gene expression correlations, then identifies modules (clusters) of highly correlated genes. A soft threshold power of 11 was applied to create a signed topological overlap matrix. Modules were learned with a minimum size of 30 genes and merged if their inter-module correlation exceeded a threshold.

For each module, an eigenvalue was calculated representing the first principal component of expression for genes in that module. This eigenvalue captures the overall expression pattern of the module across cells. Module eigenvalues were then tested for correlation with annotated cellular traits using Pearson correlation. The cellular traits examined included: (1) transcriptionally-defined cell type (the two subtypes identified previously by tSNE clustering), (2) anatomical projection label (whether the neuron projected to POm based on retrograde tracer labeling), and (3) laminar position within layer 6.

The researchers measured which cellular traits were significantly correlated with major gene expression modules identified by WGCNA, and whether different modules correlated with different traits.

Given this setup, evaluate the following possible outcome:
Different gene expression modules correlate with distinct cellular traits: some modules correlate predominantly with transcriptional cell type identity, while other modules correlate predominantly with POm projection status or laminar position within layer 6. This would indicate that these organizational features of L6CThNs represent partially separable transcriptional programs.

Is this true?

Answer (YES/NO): NO